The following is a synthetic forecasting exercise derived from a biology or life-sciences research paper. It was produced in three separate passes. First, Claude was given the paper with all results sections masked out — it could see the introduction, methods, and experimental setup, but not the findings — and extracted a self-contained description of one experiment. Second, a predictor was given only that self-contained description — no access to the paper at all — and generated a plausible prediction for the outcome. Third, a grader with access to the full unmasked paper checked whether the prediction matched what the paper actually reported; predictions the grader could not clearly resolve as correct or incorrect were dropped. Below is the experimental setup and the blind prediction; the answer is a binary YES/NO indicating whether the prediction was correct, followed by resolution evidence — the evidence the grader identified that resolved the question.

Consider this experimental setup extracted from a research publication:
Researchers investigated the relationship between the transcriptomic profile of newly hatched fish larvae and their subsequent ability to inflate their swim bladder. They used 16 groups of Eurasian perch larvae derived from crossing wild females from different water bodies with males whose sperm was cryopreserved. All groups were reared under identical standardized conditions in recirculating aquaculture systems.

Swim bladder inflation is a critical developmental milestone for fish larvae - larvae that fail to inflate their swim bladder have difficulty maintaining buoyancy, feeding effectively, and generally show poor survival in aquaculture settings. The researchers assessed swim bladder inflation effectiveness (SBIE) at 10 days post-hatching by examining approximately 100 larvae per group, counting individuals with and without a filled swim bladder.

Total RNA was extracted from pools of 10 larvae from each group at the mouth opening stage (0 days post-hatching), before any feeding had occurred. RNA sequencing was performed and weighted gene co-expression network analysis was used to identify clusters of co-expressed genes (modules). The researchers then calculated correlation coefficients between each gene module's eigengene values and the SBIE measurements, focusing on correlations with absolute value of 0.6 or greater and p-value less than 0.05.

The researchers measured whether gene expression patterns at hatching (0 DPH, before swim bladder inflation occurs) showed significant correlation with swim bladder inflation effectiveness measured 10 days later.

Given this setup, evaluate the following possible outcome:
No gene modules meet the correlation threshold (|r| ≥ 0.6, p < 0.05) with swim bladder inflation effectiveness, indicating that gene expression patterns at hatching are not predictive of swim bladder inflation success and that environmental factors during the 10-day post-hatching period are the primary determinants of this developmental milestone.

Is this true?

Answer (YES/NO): NO